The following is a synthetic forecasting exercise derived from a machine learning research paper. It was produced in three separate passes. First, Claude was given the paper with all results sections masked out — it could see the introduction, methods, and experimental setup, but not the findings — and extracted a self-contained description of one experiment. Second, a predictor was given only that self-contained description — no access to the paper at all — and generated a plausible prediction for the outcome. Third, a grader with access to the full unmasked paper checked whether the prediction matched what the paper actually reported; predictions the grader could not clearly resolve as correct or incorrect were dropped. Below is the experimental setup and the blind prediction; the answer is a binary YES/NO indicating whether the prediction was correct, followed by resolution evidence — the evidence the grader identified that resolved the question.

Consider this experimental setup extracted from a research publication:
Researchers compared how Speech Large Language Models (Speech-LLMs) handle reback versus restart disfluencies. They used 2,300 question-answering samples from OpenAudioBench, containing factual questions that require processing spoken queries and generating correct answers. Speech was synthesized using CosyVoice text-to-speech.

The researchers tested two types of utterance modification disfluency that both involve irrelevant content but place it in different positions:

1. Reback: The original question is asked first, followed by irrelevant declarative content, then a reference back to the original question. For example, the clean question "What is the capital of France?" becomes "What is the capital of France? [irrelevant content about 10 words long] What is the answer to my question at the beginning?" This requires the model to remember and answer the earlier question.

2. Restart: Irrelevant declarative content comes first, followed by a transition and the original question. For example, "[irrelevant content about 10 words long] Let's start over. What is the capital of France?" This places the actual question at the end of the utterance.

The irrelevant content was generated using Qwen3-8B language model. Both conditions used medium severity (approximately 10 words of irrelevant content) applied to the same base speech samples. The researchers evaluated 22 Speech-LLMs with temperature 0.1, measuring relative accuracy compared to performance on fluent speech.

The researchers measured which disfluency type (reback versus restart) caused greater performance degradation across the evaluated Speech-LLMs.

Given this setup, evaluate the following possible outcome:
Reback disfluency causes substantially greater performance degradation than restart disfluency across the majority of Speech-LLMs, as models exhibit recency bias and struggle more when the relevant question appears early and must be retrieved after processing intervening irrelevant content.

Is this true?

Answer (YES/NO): NO